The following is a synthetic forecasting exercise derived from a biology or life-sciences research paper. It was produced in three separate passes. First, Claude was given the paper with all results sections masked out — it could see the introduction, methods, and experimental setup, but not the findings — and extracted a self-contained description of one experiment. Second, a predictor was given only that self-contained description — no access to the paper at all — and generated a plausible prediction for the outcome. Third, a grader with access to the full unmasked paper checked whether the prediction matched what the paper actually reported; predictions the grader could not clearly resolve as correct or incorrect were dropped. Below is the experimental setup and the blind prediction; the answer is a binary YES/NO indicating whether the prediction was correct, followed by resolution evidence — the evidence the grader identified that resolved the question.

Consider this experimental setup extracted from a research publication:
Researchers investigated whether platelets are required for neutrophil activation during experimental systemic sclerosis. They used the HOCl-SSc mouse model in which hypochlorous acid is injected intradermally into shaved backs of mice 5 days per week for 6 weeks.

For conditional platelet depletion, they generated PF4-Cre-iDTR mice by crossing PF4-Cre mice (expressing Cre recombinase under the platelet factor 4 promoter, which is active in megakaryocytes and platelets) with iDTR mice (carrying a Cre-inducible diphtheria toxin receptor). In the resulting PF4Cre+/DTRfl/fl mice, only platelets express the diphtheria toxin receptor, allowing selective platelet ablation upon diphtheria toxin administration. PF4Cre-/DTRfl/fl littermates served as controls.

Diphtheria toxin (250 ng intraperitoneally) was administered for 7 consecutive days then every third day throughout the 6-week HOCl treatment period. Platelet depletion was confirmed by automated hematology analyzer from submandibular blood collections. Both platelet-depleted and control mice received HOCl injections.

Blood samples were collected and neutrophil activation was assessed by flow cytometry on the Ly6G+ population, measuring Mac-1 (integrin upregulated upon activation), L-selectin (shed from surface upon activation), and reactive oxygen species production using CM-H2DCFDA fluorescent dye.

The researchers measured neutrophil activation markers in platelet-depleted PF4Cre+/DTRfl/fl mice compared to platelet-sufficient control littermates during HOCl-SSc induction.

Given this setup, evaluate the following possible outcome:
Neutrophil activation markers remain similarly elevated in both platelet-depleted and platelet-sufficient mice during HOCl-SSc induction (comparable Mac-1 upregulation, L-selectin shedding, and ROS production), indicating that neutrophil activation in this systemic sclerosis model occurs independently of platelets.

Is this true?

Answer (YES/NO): NO